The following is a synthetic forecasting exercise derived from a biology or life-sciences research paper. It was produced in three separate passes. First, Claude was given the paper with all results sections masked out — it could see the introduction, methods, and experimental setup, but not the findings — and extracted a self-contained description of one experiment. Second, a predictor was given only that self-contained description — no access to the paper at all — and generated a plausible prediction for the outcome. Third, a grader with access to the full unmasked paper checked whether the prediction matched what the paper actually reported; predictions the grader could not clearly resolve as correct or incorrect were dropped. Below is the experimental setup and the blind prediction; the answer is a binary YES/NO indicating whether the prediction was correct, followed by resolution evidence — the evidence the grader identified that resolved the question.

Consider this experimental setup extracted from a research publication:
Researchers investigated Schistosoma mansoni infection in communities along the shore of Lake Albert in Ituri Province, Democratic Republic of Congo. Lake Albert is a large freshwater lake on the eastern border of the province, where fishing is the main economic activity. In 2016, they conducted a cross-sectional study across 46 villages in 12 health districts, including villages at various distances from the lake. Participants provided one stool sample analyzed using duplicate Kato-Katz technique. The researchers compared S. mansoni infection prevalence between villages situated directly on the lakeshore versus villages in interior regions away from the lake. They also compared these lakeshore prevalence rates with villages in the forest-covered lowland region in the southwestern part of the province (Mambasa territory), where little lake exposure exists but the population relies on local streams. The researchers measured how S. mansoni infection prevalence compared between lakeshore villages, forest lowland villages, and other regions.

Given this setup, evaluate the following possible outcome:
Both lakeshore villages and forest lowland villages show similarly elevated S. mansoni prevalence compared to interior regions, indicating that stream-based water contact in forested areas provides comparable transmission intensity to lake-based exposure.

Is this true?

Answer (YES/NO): NO